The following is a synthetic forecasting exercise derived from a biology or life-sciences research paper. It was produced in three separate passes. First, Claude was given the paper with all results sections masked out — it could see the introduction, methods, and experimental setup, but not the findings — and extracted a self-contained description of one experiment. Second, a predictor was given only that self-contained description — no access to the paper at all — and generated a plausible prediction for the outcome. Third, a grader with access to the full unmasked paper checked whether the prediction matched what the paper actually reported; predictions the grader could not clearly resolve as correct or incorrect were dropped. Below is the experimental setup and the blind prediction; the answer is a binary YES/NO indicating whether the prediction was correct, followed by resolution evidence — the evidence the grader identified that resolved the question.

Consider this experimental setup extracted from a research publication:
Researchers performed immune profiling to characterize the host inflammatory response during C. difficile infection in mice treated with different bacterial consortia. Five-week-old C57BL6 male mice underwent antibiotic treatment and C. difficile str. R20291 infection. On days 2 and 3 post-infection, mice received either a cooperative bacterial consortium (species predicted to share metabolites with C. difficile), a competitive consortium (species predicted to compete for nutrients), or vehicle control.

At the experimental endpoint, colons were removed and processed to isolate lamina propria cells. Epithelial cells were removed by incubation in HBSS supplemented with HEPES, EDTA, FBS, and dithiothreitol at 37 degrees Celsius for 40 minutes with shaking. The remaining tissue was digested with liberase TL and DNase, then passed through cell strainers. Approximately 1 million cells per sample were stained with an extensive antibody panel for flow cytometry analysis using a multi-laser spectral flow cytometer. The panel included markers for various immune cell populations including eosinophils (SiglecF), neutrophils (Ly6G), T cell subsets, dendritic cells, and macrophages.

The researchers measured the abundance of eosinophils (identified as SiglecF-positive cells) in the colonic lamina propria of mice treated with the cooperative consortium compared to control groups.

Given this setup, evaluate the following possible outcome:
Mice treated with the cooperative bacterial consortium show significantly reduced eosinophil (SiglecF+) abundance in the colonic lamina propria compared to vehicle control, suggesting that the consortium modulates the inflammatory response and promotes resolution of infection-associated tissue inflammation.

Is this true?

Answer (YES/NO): NO